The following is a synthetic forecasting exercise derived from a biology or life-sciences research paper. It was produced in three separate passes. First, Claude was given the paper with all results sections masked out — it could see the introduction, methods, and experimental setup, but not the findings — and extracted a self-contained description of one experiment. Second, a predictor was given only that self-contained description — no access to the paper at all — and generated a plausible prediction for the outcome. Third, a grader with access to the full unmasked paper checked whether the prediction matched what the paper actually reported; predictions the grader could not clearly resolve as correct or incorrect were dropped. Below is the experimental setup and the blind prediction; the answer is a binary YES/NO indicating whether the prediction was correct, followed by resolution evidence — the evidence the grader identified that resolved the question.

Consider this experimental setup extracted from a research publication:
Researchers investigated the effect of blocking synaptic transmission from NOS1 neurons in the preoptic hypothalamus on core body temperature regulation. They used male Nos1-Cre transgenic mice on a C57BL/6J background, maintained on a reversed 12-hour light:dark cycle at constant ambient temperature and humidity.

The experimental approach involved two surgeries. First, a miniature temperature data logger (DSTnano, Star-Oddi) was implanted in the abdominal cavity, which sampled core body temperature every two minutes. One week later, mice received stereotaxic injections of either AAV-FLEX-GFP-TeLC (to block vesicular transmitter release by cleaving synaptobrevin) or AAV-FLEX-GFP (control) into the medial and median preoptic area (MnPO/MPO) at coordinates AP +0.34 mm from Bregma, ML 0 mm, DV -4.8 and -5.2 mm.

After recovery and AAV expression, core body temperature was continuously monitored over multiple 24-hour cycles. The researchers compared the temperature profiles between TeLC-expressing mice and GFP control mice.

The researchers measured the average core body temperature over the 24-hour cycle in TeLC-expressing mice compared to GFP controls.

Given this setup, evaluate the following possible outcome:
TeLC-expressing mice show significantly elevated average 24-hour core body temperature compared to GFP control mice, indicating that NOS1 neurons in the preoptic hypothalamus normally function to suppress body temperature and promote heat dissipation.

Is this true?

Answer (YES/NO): YES